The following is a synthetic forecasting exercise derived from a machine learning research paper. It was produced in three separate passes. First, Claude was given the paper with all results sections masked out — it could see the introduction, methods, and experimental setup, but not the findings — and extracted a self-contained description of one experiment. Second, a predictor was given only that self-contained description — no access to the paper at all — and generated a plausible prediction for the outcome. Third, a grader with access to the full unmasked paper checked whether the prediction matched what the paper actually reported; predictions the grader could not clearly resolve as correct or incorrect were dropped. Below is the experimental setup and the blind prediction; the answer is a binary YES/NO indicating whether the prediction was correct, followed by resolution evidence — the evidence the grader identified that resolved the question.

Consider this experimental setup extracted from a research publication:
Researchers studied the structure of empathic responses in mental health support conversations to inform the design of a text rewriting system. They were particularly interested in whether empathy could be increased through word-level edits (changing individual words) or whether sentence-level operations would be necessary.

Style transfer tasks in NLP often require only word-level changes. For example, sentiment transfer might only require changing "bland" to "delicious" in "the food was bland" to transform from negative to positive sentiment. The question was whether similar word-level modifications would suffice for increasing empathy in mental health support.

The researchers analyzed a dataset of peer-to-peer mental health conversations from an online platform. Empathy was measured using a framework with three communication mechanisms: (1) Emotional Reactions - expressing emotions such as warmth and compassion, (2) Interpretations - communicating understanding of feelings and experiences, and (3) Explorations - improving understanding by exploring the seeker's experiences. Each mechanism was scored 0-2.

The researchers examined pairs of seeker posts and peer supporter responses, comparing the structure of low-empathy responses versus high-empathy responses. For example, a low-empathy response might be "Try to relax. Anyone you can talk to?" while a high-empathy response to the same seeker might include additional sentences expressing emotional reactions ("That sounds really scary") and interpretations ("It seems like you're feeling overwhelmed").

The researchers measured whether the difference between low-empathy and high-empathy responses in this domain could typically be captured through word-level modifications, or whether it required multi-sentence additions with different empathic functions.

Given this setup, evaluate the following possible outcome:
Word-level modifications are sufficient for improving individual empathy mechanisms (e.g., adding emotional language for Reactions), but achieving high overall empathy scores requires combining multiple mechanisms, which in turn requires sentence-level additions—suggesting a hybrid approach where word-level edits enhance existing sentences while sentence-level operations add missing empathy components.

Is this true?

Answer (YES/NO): NO